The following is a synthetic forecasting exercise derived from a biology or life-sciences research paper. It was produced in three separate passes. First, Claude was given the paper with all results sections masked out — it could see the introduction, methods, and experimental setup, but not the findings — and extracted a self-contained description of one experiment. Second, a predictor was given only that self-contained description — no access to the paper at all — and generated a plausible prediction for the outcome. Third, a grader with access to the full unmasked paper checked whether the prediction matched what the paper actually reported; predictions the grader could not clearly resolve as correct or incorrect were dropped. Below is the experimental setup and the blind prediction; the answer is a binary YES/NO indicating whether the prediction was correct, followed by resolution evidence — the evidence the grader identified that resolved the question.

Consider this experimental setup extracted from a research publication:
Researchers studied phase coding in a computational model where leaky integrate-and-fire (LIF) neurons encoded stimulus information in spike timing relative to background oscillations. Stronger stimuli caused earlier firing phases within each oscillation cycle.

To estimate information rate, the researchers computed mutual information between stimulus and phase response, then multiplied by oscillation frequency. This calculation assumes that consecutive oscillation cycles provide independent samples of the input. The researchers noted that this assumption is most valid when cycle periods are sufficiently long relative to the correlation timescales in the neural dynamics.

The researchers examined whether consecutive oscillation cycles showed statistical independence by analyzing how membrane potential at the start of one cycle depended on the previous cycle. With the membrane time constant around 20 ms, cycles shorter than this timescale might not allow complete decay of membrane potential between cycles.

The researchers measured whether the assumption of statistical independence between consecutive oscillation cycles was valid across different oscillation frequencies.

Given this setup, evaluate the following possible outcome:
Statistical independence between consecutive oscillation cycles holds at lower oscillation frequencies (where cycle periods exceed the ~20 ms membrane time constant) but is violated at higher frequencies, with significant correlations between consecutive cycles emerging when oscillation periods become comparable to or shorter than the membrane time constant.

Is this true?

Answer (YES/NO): NO